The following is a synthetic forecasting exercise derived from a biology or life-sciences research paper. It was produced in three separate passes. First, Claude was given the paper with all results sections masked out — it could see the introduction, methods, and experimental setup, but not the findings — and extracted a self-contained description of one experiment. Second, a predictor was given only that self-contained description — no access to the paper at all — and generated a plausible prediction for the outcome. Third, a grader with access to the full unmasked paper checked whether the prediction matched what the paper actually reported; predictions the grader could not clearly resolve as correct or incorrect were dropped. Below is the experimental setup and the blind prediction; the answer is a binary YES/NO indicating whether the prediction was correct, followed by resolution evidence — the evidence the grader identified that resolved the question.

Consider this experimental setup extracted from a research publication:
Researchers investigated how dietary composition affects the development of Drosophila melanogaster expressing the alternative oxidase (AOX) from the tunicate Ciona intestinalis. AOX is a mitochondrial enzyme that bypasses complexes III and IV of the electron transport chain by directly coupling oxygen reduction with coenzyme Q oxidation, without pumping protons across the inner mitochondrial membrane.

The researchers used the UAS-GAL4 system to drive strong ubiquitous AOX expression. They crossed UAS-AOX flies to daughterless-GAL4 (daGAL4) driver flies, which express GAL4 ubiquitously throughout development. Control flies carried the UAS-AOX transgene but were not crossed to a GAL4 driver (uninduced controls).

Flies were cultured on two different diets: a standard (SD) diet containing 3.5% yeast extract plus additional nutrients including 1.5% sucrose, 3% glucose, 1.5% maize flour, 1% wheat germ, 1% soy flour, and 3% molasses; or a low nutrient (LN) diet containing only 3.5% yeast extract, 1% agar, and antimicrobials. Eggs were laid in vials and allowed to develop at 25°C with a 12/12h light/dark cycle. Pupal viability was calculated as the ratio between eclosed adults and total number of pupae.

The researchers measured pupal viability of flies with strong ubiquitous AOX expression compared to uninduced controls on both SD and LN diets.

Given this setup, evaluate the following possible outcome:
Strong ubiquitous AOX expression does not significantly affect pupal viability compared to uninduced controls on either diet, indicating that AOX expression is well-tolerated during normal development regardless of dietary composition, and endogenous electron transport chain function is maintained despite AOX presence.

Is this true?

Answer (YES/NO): NO